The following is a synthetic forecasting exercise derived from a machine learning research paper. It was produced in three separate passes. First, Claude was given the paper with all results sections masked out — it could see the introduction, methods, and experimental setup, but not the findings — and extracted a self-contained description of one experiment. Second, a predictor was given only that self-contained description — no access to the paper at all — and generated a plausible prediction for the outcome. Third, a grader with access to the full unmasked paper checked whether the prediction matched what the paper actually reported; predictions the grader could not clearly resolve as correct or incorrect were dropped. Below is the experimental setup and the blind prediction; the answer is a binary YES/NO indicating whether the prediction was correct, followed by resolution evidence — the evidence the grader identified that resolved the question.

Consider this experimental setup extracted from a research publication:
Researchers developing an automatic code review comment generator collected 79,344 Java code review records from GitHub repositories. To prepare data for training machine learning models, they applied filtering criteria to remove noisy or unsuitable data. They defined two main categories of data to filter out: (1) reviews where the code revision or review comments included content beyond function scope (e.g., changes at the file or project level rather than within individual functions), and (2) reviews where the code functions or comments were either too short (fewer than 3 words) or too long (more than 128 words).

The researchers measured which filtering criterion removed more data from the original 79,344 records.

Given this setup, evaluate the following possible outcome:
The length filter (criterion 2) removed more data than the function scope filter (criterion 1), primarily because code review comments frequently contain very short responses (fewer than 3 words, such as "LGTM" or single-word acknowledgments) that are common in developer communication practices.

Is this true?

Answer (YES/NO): YES